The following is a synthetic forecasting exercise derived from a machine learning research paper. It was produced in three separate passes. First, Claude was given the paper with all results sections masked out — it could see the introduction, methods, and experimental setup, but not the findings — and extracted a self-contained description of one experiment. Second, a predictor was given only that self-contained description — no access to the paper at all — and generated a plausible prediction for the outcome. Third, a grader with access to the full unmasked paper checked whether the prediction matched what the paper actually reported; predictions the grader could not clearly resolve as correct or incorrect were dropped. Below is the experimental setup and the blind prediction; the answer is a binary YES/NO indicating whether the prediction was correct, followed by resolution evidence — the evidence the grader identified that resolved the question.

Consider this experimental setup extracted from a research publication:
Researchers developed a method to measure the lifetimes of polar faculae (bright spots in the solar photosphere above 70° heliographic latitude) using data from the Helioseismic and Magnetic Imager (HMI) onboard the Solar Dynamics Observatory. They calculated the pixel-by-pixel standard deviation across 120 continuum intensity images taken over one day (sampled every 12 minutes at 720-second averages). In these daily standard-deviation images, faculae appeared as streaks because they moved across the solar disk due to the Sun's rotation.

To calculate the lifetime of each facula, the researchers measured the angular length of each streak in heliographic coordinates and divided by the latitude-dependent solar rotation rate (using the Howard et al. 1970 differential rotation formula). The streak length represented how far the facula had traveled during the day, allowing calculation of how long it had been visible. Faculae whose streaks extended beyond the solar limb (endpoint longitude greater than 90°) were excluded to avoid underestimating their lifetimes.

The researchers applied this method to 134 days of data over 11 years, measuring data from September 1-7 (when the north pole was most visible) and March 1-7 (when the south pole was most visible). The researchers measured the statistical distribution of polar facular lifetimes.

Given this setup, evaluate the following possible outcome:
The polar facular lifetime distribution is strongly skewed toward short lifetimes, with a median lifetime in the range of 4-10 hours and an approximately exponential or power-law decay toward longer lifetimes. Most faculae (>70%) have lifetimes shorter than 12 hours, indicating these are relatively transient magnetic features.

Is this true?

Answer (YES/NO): NO